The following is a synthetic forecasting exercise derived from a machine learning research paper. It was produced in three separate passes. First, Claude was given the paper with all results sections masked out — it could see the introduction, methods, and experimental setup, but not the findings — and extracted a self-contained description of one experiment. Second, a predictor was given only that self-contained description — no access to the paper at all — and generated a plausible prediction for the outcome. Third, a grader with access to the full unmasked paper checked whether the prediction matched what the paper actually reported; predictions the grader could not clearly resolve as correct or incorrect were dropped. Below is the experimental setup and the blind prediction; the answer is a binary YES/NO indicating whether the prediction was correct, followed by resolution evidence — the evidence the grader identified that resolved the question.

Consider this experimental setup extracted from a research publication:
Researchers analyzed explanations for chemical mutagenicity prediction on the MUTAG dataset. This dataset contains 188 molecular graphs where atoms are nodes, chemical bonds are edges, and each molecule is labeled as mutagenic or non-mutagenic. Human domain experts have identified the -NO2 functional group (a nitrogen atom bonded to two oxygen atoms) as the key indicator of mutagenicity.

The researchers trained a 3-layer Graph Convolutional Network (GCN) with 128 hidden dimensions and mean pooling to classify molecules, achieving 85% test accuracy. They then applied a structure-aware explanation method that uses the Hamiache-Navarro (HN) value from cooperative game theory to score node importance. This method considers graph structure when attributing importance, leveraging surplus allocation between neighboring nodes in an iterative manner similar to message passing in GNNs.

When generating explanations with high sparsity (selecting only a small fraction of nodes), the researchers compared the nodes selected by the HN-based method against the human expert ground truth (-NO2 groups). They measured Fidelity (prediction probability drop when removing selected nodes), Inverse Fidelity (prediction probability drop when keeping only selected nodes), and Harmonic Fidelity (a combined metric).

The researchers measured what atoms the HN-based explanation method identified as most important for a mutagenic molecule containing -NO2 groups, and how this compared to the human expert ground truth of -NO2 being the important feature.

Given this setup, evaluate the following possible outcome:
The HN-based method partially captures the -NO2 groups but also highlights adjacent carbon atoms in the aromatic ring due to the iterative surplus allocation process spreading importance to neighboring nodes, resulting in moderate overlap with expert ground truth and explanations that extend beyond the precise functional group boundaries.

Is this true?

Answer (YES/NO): NO